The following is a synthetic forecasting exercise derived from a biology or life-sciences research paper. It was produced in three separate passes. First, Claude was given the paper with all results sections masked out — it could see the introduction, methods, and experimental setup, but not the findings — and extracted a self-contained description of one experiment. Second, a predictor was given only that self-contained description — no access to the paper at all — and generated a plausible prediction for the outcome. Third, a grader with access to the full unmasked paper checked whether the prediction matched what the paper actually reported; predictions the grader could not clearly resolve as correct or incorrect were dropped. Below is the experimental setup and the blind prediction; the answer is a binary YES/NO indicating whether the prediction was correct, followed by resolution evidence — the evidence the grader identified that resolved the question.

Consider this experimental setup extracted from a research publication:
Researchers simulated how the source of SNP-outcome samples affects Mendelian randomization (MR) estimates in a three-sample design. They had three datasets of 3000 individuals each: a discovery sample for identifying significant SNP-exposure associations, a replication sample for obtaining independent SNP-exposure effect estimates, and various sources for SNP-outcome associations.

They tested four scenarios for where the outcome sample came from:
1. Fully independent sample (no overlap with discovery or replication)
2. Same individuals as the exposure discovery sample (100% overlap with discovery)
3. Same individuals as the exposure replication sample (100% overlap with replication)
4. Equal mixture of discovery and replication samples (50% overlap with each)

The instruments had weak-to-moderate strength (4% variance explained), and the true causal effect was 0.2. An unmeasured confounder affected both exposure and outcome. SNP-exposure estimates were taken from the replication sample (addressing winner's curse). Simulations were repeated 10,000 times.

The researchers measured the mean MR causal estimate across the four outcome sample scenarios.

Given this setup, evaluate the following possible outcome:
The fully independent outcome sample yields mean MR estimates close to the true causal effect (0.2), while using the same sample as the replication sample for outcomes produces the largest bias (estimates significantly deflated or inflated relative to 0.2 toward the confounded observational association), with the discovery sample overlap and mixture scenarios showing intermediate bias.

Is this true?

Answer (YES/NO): NO